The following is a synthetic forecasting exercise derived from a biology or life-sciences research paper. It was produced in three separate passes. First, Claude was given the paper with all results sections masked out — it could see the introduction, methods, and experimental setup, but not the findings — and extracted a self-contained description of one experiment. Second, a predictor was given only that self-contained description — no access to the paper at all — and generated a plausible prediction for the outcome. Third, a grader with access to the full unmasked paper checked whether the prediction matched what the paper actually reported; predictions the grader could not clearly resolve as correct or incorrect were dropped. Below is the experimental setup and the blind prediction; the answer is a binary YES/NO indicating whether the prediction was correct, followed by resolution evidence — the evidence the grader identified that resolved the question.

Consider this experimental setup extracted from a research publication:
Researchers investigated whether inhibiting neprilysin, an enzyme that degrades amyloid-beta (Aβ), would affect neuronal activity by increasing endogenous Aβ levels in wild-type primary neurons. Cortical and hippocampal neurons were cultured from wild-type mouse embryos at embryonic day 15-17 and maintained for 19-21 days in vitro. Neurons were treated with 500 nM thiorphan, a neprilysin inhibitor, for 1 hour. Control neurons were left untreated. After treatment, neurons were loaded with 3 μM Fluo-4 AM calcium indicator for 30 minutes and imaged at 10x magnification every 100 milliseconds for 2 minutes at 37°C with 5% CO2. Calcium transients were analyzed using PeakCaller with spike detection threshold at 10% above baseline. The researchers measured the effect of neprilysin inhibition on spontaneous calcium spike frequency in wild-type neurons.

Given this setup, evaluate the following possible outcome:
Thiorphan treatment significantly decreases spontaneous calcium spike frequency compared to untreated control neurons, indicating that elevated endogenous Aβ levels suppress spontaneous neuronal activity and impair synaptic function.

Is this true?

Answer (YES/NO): NO